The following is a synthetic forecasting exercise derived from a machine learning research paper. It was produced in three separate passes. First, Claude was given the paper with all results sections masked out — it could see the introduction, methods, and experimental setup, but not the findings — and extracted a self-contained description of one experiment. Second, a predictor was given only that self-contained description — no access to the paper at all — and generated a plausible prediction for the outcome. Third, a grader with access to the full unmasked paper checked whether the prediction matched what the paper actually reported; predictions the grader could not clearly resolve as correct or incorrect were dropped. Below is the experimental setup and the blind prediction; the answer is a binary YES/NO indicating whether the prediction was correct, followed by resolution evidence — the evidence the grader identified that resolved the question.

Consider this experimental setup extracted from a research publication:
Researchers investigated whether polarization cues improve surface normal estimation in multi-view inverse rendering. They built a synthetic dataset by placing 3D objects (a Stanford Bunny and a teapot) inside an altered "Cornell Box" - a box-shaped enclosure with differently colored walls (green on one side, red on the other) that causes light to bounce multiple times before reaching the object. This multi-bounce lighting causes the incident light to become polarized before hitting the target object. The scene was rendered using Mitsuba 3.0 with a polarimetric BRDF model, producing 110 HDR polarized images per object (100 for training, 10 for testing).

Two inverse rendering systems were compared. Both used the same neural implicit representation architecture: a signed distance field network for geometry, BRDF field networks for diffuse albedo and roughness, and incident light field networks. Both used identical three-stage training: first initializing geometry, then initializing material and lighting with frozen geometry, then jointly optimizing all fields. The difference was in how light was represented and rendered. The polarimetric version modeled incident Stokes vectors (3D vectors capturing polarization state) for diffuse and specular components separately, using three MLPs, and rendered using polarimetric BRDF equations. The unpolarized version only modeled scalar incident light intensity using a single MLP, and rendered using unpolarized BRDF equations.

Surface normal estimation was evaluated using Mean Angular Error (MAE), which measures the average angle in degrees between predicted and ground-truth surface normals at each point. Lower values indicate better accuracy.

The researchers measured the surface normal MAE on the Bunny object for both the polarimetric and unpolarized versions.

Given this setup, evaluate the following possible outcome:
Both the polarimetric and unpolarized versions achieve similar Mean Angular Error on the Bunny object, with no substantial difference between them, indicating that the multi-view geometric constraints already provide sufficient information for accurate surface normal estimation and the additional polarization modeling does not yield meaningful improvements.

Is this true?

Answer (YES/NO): NO